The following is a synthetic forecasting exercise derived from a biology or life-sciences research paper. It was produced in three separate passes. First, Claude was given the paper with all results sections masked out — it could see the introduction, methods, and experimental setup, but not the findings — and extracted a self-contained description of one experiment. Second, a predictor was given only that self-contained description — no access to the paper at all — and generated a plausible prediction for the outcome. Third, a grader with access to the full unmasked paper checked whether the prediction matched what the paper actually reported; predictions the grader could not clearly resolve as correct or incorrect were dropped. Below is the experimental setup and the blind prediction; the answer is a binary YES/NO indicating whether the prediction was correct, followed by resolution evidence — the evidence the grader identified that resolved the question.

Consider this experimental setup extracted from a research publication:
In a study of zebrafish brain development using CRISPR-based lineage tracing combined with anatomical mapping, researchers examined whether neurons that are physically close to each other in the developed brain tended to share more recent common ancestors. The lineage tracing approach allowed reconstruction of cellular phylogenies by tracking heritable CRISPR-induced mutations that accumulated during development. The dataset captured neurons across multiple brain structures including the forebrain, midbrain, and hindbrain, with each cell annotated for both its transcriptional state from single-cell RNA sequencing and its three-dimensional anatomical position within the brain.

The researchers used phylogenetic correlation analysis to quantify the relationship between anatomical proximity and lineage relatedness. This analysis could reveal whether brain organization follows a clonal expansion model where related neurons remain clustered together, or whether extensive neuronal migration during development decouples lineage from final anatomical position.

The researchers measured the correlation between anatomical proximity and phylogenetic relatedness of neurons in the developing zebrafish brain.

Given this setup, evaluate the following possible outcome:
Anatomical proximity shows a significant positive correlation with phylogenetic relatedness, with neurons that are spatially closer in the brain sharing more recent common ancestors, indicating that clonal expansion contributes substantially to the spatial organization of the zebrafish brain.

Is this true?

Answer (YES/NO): YES